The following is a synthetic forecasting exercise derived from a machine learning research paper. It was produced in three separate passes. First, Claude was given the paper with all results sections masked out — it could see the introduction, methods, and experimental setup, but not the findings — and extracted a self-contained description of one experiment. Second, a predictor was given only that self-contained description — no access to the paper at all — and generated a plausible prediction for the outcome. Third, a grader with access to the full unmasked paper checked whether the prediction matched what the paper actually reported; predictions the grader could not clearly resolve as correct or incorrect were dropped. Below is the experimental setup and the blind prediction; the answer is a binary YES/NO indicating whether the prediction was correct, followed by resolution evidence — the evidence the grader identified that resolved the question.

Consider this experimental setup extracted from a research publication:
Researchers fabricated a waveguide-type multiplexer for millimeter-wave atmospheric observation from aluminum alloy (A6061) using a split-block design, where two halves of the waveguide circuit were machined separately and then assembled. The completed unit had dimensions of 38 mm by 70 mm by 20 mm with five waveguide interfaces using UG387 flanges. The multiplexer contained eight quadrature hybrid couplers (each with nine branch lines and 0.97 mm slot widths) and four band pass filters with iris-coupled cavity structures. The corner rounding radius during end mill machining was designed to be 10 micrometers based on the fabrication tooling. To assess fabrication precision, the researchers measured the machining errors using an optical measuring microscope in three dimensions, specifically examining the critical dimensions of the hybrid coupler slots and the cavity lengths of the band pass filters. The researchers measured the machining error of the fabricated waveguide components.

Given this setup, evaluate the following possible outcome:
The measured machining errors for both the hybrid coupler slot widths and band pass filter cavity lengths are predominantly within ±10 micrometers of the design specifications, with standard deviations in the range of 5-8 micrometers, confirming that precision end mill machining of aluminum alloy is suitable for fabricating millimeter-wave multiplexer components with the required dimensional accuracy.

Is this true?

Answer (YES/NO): NO